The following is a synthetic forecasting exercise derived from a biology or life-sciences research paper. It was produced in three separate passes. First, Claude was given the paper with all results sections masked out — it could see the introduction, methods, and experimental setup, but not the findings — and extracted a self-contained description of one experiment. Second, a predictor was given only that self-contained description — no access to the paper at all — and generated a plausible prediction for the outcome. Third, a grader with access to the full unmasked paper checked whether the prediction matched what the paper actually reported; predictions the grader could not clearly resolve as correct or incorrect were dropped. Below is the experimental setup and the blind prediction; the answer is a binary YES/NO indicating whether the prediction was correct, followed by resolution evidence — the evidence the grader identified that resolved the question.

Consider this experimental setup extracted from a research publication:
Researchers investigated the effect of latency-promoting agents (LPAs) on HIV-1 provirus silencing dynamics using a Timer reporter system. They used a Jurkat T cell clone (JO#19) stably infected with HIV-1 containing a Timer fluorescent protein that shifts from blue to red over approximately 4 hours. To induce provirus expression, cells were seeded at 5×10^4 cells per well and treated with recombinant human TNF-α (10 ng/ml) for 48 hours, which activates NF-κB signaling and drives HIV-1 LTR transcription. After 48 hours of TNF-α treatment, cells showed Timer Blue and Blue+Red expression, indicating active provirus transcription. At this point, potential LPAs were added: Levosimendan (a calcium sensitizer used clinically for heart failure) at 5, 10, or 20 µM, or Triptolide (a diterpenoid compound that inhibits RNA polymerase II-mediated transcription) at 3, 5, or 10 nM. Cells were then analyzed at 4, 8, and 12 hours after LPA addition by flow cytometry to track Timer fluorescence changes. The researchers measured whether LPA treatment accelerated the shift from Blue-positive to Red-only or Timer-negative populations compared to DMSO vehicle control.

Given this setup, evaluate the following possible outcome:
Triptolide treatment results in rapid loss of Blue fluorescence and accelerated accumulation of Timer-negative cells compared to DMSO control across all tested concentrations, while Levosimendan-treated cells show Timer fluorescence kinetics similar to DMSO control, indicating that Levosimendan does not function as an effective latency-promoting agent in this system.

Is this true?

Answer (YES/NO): NO